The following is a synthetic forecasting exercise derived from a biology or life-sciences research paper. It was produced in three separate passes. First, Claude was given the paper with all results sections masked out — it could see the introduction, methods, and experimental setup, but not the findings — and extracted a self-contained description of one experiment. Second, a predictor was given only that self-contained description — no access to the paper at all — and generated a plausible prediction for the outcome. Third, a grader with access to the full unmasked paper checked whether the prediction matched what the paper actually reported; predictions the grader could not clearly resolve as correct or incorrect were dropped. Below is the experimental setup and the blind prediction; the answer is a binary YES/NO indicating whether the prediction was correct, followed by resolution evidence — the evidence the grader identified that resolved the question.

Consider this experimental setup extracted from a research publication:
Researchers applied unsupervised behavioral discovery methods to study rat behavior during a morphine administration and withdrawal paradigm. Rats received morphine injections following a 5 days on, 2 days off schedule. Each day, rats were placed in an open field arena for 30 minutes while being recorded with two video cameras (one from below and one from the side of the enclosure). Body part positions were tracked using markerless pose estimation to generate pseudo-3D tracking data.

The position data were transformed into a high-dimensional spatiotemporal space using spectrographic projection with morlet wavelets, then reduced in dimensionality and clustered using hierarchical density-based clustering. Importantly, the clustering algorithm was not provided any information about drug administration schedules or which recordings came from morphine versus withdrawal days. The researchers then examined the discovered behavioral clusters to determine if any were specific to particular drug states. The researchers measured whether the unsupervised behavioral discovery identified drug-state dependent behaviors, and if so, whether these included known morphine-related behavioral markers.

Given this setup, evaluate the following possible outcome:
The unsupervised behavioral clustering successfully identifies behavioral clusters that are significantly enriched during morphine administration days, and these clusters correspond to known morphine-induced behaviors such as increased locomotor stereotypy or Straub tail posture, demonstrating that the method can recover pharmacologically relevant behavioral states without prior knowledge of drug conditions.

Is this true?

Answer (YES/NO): YES